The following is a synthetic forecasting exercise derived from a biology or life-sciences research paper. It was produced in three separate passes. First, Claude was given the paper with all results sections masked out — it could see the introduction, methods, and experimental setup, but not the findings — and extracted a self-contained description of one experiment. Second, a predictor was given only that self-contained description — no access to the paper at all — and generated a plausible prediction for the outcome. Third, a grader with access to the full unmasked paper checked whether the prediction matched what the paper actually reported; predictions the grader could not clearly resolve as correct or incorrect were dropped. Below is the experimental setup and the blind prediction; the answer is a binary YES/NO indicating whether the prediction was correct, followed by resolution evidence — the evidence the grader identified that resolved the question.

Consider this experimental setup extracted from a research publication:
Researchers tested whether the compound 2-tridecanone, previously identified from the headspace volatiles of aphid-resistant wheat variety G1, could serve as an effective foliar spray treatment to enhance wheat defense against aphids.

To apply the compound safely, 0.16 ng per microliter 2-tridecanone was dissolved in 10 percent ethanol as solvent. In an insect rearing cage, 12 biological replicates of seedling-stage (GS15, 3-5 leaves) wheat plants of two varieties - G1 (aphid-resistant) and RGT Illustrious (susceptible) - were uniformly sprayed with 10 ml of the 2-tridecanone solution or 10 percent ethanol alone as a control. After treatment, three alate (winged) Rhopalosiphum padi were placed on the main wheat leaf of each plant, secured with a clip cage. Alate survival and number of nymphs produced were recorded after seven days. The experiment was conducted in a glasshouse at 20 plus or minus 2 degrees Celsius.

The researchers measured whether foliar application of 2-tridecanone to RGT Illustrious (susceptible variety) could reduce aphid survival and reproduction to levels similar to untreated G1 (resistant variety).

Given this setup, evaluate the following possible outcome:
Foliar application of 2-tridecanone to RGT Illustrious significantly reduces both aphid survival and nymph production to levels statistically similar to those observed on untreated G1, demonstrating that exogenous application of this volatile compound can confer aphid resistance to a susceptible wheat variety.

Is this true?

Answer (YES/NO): NO